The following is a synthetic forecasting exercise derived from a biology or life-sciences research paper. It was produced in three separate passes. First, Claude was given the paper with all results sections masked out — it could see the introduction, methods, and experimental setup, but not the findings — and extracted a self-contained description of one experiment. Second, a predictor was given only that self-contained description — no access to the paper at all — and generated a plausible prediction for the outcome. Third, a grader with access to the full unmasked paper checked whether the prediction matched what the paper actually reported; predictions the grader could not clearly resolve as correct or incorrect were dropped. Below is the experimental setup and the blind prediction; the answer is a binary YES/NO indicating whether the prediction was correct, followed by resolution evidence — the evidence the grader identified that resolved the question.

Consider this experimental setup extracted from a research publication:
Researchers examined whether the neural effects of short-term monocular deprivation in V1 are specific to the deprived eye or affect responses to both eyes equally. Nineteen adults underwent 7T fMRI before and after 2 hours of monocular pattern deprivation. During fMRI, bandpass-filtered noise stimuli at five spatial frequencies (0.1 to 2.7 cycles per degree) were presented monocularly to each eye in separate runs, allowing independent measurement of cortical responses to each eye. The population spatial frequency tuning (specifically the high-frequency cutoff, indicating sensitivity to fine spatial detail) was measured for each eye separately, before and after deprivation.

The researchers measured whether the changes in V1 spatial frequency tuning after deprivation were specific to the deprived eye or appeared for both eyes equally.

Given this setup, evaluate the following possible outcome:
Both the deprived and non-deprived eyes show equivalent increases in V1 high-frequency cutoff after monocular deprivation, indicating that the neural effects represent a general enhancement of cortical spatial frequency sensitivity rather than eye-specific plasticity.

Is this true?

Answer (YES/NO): NO